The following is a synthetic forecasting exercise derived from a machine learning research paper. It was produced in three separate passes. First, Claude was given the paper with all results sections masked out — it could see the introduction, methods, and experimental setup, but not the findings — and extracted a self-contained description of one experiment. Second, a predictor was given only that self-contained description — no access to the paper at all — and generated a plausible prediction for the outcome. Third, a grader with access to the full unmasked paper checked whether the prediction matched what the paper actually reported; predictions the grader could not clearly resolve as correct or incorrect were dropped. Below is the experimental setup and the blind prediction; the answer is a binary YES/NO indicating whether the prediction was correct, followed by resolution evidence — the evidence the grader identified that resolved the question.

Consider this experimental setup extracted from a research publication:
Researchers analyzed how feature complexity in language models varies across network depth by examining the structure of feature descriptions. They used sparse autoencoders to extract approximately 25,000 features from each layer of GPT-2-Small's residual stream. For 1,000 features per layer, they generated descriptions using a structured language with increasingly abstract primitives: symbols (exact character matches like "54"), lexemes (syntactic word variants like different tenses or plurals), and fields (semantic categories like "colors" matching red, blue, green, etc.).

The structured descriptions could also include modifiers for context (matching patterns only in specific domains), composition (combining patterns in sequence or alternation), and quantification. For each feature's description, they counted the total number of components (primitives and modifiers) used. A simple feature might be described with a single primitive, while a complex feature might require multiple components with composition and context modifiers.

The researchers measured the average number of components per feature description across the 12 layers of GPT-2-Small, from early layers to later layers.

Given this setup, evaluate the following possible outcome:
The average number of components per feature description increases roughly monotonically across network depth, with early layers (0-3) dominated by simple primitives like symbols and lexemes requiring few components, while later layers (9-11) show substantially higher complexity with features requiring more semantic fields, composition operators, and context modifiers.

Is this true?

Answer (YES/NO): YES